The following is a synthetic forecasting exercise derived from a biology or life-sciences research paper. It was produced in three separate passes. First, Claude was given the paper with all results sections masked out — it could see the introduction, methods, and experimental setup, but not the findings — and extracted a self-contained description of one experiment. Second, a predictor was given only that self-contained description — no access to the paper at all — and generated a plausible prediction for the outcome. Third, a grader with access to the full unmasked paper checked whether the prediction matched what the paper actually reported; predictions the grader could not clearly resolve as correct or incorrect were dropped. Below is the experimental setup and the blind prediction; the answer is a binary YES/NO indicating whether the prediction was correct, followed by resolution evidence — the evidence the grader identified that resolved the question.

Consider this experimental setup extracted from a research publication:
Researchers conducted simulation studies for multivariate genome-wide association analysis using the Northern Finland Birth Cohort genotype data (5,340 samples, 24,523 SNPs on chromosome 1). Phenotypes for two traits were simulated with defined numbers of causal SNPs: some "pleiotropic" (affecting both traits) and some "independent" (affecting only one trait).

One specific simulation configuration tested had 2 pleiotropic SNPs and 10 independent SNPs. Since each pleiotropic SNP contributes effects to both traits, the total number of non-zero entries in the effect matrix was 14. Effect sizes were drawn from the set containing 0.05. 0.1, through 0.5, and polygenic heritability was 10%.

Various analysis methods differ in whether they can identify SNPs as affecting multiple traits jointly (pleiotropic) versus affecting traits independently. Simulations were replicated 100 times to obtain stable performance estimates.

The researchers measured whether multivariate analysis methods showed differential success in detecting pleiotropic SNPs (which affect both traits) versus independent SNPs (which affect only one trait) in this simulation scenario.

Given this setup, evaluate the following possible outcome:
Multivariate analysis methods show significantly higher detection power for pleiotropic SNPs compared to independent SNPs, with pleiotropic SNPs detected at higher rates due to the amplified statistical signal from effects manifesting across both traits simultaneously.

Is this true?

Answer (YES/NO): YES